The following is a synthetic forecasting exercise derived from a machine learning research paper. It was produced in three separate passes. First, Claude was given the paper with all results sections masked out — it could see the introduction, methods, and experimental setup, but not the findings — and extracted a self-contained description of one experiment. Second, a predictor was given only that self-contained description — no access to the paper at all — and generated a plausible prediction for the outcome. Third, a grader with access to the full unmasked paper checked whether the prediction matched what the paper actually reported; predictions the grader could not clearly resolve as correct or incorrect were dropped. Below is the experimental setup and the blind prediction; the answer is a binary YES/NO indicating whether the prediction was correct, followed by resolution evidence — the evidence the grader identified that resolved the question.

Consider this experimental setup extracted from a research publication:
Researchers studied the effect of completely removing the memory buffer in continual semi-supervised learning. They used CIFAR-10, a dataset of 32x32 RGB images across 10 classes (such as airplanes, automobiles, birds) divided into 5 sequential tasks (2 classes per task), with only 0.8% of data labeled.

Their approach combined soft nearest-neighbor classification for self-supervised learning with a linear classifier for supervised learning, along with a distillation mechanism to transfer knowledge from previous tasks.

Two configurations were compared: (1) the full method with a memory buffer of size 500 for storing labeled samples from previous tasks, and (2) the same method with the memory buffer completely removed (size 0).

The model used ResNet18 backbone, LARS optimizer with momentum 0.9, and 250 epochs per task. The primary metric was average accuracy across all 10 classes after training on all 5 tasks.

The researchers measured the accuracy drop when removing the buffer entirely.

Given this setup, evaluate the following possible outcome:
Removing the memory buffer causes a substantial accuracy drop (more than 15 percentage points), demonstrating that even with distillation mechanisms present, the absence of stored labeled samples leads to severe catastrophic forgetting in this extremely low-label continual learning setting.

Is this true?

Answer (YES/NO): YES